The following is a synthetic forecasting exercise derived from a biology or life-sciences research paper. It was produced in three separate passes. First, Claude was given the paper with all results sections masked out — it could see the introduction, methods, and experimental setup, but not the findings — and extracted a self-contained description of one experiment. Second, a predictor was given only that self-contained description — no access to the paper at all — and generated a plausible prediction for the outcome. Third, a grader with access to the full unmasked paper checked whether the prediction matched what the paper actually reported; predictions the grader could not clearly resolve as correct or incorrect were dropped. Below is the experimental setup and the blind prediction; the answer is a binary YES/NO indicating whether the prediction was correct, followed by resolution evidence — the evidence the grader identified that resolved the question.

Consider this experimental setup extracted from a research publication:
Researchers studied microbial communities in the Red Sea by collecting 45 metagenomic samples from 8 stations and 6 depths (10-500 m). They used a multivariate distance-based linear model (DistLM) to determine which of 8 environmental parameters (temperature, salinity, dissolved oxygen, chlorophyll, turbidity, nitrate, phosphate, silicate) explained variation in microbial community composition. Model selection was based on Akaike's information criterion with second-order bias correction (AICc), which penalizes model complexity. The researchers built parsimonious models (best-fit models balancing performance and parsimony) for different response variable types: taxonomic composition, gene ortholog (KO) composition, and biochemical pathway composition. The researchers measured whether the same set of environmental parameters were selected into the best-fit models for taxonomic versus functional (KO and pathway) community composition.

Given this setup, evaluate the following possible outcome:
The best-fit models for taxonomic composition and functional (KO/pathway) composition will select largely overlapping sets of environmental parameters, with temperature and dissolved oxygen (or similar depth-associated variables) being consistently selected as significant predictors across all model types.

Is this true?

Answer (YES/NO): NO